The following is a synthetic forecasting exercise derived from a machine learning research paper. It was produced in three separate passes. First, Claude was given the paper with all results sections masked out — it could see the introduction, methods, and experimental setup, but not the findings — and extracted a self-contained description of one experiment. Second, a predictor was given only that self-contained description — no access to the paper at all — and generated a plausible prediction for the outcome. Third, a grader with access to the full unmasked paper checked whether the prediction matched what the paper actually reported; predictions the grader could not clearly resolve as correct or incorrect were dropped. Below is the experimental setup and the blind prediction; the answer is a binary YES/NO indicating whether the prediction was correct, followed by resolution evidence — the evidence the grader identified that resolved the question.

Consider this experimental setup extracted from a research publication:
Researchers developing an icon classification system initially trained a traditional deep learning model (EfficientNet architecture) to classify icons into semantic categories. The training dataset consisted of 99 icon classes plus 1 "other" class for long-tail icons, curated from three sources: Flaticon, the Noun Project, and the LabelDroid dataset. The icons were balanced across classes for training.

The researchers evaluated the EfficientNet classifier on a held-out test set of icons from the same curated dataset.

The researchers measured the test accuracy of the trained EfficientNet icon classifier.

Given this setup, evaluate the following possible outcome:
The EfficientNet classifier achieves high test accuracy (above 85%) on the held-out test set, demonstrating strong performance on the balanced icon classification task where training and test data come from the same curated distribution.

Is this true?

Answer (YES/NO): YES